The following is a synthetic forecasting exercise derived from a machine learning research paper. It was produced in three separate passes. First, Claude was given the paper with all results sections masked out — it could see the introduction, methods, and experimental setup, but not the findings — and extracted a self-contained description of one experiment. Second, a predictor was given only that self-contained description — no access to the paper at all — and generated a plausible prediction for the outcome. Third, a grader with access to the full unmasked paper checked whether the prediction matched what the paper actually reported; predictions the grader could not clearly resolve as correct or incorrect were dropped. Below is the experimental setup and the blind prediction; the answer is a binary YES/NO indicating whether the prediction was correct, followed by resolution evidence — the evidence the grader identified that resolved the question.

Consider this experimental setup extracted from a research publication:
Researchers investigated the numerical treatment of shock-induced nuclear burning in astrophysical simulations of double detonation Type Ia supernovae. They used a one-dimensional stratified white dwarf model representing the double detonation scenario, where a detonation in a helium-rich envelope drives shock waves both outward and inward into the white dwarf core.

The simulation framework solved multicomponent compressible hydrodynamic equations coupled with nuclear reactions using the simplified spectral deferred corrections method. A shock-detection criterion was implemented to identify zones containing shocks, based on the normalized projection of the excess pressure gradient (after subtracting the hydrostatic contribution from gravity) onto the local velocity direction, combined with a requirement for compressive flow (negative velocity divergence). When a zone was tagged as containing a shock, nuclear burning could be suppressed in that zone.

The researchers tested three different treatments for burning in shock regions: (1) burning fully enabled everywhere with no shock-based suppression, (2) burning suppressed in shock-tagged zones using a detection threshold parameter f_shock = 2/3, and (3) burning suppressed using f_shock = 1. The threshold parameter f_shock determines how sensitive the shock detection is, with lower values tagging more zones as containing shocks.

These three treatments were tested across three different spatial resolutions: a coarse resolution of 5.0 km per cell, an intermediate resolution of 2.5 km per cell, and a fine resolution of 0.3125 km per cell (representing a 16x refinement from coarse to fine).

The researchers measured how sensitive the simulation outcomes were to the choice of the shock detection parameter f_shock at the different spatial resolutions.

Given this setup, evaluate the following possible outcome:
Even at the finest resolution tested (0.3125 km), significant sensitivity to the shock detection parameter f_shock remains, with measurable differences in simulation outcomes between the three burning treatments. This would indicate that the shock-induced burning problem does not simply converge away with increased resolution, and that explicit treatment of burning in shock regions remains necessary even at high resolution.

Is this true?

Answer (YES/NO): NO